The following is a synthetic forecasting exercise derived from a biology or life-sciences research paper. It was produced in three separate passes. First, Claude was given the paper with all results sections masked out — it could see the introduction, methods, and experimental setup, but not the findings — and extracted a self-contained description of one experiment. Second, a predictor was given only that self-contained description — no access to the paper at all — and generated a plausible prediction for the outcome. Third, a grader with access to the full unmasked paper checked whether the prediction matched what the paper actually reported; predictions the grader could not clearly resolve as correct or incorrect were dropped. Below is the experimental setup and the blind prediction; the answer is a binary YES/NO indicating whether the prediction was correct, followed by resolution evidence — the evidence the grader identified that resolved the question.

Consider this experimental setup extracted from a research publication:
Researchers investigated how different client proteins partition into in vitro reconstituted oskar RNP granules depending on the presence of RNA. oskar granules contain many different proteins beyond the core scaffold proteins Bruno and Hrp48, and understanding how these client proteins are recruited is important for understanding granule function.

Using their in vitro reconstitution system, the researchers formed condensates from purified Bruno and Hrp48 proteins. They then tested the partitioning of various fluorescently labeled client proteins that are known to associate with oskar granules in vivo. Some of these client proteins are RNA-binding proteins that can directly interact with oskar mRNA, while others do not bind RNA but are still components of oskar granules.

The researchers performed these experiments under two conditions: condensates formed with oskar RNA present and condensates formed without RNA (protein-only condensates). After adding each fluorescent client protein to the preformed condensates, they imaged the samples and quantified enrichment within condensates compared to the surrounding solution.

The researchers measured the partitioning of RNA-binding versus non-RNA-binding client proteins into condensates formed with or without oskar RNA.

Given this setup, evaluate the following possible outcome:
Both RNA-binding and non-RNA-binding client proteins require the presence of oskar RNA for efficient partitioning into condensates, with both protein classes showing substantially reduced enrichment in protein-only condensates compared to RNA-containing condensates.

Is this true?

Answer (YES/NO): NO